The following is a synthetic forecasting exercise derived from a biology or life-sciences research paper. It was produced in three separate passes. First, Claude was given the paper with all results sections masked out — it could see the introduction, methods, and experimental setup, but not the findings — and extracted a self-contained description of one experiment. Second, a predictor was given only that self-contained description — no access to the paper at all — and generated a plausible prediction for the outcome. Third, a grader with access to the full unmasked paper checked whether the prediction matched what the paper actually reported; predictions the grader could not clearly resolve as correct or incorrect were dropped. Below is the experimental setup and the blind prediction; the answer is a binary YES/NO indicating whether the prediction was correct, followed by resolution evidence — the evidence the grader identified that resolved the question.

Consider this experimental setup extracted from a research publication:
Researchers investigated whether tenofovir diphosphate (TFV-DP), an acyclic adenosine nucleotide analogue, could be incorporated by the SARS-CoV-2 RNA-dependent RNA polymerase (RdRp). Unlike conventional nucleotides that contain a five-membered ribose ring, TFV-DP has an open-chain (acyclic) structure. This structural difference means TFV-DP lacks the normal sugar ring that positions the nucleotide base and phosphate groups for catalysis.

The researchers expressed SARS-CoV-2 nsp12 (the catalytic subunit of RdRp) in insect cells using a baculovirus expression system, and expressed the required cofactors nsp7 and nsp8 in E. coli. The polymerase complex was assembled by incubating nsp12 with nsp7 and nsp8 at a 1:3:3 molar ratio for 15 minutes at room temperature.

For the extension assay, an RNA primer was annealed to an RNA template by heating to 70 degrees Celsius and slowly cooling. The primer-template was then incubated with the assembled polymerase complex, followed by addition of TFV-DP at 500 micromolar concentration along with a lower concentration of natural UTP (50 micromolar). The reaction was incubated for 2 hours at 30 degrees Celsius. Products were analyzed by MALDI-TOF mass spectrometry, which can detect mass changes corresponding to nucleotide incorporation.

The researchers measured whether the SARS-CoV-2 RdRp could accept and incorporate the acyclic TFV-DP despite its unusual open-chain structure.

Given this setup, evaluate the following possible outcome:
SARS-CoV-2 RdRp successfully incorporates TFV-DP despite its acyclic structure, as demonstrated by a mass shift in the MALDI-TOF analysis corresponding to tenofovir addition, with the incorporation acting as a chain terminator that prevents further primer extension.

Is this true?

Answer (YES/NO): YES